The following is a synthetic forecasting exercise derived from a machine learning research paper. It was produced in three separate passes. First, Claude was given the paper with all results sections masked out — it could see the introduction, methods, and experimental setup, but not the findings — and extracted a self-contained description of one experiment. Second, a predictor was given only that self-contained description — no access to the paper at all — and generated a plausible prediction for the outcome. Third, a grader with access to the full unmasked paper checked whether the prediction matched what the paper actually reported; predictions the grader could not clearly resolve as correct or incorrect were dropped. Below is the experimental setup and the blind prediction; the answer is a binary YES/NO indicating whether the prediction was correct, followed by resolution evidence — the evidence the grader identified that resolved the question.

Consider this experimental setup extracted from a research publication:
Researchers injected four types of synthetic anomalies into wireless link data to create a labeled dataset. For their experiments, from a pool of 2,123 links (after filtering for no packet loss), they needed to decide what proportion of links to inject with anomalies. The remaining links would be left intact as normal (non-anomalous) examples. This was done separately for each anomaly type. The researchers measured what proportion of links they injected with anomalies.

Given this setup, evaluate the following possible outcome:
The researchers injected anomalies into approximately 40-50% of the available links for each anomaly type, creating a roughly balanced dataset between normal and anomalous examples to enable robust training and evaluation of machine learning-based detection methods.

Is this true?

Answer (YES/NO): NO